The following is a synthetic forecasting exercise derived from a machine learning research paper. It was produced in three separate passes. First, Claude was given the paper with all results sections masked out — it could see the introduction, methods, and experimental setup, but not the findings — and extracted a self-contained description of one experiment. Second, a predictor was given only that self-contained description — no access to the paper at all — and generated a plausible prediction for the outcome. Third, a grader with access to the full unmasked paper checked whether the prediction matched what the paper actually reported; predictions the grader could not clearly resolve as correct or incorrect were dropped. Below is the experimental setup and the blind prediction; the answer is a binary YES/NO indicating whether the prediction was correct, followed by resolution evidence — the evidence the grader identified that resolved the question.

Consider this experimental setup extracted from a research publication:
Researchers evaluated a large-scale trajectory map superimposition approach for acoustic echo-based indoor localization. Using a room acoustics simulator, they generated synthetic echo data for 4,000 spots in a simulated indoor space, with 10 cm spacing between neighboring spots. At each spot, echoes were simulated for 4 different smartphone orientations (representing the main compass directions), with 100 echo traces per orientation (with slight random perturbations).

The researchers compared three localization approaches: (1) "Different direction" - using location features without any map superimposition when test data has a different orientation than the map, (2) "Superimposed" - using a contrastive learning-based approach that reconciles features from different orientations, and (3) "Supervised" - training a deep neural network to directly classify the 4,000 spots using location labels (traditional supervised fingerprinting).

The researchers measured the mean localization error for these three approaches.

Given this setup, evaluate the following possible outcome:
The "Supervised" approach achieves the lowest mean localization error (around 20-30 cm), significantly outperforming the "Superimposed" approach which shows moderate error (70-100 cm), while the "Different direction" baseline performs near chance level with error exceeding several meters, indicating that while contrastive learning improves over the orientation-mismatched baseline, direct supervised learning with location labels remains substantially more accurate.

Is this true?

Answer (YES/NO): NO